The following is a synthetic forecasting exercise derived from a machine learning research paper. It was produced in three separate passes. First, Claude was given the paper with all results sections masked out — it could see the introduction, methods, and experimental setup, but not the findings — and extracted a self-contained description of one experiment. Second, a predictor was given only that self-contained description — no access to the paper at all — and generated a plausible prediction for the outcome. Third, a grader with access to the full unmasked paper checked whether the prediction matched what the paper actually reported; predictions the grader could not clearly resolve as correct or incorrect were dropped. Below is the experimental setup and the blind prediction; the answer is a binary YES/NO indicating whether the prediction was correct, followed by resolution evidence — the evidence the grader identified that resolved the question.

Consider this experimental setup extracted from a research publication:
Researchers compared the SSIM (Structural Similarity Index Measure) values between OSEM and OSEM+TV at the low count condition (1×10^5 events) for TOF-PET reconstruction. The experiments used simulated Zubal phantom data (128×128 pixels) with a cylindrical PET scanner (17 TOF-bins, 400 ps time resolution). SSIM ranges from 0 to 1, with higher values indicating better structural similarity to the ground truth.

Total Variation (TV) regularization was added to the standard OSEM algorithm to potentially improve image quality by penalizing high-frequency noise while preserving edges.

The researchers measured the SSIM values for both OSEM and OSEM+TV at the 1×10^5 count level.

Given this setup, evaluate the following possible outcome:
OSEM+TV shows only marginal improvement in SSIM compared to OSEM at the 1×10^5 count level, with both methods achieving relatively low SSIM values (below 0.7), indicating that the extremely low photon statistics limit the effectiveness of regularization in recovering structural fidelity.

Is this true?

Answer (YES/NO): NO